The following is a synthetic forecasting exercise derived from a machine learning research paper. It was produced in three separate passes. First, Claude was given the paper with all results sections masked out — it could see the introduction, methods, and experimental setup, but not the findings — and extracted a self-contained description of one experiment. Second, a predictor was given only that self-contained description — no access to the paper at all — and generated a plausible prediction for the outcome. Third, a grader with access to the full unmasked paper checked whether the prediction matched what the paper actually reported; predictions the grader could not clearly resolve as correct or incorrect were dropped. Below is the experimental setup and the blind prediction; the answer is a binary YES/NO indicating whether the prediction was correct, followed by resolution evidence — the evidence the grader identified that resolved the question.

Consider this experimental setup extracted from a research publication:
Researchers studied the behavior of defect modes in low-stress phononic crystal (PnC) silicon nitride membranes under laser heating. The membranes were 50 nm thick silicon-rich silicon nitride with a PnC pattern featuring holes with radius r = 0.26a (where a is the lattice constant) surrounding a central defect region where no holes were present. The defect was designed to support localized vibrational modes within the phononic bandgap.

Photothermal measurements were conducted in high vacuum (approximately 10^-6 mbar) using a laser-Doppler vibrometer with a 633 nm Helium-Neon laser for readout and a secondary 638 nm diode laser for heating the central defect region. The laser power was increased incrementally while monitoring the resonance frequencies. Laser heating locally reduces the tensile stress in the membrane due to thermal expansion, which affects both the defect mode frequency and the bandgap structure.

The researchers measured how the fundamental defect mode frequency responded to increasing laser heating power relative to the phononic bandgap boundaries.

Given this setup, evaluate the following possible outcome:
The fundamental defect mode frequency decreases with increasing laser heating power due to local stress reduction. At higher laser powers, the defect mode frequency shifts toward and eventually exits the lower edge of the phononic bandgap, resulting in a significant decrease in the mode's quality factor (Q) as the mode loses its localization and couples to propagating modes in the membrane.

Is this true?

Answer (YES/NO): YES